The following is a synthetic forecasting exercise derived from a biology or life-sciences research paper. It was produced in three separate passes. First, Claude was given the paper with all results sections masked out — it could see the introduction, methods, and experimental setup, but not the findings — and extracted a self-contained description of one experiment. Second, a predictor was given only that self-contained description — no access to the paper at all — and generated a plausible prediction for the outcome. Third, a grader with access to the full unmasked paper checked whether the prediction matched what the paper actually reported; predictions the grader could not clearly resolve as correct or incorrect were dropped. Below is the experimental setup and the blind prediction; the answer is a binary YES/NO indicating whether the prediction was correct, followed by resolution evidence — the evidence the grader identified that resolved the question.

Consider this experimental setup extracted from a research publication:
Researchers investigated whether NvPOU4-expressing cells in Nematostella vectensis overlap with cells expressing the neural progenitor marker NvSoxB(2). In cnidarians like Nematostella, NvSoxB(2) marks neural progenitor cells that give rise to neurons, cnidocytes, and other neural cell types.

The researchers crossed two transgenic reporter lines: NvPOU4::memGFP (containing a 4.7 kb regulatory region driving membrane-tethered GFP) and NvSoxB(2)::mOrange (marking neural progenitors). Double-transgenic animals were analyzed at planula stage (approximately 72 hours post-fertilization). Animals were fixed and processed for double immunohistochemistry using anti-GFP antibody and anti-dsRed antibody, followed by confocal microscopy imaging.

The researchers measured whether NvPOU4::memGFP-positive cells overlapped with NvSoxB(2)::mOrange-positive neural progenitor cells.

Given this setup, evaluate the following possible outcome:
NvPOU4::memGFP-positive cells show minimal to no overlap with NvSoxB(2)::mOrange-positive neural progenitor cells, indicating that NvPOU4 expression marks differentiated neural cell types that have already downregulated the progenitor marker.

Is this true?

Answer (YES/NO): NO